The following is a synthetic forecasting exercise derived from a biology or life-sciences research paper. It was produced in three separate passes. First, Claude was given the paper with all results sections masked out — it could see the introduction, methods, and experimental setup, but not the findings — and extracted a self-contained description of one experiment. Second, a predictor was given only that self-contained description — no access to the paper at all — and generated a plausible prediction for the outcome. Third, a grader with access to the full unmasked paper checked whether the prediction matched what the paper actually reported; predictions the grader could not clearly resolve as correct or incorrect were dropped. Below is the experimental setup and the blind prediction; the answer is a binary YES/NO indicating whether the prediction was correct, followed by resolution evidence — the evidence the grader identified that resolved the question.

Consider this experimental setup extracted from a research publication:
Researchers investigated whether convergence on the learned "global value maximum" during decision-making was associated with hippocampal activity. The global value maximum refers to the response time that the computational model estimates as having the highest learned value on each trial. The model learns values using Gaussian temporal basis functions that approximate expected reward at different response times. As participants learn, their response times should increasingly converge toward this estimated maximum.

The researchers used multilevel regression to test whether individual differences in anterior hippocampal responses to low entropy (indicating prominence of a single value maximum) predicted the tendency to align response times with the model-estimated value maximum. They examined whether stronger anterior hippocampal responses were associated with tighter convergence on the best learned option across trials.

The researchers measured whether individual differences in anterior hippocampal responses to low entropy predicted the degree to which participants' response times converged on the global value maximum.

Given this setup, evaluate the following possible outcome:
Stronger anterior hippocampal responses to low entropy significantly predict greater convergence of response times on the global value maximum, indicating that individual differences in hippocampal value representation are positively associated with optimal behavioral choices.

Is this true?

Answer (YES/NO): YES